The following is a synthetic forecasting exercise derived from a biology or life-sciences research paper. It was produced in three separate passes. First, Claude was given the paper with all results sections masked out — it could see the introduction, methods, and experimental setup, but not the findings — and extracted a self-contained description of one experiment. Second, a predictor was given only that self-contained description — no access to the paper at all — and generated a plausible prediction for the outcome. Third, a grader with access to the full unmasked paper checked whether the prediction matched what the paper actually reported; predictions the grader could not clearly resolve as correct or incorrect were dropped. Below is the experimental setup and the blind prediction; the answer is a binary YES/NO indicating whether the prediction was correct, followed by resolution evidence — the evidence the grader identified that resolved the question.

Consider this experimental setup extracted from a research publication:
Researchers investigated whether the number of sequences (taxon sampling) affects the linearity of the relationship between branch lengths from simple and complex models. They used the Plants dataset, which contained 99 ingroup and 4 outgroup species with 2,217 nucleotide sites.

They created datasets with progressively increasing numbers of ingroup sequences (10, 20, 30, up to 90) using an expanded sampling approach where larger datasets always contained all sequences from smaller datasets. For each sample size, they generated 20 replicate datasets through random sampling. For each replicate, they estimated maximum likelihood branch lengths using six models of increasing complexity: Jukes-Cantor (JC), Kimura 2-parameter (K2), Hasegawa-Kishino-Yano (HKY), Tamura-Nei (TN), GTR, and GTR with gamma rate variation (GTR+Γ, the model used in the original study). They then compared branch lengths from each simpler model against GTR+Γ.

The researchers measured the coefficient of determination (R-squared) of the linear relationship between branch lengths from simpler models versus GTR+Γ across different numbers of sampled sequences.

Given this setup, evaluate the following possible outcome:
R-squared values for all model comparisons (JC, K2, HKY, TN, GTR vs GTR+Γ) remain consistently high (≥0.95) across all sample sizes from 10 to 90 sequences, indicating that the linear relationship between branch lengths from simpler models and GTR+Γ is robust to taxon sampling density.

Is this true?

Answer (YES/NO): NO